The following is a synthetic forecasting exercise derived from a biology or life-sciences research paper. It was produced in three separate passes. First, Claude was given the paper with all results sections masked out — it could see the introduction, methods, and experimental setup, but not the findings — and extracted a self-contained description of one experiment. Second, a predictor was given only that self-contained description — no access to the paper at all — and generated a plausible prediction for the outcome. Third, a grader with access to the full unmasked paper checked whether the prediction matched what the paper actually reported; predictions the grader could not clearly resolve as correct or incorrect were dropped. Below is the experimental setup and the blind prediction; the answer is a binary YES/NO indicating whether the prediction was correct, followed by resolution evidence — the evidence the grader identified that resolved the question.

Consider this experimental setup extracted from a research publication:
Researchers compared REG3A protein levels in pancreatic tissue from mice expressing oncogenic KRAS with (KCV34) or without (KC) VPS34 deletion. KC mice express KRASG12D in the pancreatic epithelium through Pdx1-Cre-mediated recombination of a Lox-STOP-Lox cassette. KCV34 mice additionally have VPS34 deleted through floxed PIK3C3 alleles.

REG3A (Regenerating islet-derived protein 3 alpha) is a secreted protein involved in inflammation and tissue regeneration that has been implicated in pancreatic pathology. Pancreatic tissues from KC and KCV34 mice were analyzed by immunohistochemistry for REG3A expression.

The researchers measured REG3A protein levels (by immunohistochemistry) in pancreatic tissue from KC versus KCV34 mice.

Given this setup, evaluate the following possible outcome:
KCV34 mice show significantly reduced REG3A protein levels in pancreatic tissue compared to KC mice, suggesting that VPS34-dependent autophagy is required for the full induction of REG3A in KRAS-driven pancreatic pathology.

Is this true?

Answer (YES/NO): YES